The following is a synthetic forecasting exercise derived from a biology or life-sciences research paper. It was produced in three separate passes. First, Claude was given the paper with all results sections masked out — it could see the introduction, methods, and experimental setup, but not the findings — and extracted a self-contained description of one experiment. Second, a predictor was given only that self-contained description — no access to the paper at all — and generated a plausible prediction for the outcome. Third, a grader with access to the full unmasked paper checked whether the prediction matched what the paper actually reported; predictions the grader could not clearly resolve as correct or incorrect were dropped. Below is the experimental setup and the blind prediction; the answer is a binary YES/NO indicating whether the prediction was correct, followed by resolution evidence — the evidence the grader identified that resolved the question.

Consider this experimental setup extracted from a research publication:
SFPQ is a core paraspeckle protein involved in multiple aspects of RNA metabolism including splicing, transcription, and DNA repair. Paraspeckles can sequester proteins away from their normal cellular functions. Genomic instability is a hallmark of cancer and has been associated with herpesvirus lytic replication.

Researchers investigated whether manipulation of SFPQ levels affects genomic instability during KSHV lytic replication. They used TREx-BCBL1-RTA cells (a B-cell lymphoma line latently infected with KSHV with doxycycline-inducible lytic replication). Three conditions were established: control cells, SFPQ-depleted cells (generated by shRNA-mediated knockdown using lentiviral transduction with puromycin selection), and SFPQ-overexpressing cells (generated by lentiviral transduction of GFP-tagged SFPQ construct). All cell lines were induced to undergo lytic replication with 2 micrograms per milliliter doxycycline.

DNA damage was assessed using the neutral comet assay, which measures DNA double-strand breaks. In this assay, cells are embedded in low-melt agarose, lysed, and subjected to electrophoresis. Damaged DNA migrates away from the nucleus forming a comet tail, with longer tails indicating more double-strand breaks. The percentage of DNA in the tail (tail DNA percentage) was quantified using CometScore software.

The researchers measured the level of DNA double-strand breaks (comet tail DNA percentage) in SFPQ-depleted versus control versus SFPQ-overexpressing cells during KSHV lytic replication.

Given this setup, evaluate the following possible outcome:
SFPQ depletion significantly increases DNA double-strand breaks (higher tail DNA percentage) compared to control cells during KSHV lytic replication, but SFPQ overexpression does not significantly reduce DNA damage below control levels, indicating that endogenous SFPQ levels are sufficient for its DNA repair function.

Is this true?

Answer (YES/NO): NO